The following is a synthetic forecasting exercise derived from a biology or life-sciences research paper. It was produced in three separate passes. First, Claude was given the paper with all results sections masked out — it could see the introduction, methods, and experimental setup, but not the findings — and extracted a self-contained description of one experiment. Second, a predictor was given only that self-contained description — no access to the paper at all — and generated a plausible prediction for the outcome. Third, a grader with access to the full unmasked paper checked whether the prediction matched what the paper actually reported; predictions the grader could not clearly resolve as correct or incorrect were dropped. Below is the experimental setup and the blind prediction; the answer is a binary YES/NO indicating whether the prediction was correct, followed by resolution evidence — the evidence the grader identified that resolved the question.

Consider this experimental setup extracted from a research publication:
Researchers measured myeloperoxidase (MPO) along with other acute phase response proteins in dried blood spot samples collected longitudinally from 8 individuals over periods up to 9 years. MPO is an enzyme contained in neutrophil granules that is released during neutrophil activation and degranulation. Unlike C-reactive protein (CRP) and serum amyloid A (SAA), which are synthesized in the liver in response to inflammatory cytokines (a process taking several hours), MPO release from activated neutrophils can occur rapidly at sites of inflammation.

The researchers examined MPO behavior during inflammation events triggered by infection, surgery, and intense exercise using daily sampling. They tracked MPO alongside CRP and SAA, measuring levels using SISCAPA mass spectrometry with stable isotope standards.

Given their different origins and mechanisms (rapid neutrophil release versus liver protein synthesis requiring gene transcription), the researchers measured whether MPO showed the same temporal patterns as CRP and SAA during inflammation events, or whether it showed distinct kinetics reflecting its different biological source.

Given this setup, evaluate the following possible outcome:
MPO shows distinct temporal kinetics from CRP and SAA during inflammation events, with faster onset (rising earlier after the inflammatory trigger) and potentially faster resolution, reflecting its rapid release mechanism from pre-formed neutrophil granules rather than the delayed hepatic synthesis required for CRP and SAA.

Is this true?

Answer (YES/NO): YES